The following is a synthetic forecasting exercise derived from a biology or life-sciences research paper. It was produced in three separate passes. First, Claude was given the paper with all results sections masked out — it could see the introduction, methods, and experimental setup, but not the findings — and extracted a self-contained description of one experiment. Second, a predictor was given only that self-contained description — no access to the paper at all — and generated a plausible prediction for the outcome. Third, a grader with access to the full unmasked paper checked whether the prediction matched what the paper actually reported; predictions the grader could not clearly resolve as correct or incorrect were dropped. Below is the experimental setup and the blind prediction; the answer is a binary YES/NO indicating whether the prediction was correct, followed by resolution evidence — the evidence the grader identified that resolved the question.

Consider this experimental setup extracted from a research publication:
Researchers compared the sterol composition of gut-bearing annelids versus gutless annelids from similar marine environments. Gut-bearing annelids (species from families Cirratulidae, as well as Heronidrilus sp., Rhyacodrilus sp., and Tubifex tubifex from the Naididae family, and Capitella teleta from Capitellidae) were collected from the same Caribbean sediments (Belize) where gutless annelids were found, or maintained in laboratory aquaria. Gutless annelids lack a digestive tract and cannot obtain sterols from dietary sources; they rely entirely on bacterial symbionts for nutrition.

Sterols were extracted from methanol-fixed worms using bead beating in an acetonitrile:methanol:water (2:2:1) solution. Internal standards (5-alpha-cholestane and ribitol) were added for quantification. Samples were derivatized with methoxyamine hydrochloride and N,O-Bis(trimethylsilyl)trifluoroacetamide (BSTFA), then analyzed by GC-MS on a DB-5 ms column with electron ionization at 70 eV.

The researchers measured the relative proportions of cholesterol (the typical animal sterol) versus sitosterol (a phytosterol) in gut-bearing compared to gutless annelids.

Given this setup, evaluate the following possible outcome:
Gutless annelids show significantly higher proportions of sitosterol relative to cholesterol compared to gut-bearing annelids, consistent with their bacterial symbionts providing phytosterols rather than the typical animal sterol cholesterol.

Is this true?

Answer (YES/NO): NO